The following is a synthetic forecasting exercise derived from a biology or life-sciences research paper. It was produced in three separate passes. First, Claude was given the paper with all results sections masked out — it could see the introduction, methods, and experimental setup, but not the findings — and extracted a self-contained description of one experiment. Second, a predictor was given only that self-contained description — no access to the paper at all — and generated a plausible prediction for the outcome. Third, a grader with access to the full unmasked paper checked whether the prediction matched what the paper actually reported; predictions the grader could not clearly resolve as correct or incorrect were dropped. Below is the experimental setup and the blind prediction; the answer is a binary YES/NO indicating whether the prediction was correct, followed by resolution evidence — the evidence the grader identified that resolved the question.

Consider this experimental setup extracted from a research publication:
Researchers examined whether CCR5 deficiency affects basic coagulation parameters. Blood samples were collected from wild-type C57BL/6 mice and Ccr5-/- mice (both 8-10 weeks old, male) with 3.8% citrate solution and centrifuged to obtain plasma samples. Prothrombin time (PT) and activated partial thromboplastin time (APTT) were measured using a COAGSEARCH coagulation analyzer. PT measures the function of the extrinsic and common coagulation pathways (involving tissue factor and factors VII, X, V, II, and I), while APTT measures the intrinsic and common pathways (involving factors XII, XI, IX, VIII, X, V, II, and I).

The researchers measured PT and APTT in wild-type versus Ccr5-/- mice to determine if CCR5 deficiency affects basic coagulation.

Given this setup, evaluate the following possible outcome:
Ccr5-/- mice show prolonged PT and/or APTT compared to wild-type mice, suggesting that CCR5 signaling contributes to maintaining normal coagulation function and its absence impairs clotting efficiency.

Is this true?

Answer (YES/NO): NO